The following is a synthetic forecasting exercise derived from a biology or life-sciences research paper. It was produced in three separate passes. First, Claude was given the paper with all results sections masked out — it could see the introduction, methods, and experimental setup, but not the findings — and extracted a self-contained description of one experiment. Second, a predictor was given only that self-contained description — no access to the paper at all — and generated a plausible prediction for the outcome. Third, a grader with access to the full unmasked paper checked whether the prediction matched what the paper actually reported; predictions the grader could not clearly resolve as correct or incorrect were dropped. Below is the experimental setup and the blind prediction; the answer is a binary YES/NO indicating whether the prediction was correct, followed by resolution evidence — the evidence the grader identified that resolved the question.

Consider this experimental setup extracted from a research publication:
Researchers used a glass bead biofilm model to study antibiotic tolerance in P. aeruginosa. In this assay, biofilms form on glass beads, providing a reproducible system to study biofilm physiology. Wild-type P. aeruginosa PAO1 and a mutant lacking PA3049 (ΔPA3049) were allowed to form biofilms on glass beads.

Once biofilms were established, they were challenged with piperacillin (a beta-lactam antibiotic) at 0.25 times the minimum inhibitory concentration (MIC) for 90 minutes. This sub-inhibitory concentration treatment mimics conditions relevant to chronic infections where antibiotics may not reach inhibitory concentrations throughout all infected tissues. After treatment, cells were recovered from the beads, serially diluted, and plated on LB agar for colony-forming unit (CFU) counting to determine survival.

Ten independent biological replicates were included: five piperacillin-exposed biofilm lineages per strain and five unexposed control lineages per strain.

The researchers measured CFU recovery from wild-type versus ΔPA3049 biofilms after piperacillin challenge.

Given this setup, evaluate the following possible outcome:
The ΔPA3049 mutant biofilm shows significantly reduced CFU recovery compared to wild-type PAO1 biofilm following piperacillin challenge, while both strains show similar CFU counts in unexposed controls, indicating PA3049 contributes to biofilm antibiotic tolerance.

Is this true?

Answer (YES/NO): YES